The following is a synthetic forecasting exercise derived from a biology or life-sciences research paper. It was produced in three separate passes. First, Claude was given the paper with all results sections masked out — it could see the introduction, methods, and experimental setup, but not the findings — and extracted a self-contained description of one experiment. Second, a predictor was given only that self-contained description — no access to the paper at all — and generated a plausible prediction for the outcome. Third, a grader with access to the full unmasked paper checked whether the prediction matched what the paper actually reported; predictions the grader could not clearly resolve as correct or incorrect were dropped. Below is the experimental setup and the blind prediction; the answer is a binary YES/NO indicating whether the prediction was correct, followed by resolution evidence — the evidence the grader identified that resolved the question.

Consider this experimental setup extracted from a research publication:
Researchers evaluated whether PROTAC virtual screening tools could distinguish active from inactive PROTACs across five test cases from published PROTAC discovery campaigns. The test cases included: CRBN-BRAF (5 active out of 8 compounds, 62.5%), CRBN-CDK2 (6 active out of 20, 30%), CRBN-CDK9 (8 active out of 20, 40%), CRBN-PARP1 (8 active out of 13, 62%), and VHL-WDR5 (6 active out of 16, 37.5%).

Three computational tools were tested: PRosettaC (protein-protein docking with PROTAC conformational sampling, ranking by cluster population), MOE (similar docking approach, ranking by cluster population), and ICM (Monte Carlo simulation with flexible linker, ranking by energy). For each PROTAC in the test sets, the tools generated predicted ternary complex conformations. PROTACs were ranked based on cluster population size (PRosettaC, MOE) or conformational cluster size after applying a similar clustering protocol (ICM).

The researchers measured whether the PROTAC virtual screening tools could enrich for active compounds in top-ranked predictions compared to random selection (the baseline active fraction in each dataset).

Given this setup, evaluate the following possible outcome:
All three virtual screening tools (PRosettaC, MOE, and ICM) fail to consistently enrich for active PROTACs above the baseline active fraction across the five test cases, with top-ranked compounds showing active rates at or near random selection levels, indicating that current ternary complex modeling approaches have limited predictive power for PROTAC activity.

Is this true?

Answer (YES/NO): NO